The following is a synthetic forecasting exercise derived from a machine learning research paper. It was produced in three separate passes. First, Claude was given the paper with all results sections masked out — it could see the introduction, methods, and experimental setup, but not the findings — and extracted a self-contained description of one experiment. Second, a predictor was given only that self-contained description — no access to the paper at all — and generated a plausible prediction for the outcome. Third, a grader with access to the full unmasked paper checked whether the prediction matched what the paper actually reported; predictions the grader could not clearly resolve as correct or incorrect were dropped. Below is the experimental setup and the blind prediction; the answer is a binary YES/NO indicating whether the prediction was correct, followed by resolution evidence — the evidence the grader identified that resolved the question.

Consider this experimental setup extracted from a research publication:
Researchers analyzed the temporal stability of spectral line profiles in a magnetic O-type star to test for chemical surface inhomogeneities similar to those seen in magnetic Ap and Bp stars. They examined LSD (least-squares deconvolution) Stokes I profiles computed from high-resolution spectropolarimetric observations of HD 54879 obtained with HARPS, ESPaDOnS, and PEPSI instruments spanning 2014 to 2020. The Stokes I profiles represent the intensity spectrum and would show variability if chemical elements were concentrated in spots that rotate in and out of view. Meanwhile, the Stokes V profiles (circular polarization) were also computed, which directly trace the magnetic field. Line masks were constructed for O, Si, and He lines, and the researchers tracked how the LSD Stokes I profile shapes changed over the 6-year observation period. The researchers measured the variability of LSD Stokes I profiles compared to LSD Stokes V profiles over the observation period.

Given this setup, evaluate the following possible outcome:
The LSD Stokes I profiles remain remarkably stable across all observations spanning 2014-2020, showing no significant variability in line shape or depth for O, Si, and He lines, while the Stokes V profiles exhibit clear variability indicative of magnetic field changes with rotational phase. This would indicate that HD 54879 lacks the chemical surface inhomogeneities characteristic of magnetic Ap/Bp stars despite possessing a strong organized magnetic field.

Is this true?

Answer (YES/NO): YES